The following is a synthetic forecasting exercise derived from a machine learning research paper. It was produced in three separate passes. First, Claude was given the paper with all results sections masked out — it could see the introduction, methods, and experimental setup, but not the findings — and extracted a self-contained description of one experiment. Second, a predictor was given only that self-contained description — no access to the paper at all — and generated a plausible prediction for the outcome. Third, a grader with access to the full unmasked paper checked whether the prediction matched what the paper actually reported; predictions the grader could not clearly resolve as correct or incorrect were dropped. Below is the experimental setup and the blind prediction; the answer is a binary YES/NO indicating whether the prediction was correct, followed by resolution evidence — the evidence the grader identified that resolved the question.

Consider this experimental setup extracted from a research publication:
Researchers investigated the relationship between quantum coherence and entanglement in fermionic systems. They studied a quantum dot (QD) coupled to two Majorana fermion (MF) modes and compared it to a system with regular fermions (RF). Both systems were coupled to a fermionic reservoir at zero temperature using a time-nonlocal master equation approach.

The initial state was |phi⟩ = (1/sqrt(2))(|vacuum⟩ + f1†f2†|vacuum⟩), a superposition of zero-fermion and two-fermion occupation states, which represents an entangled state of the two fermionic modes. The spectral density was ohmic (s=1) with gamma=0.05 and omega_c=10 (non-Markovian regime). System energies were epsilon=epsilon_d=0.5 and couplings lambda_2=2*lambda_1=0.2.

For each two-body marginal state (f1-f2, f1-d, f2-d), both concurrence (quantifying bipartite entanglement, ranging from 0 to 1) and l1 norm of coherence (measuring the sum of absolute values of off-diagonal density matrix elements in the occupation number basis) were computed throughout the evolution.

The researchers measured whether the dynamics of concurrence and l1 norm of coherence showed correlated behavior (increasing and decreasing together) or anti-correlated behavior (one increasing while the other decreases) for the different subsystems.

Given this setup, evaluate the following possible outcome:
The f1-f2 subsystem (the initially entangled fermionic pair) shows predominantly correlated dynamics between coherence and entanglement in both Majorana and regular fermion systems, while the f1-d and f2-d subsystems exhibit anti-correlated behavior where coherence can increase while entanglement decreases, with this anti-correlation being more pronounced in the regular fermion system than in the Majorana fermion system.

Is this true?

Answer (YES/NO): NO